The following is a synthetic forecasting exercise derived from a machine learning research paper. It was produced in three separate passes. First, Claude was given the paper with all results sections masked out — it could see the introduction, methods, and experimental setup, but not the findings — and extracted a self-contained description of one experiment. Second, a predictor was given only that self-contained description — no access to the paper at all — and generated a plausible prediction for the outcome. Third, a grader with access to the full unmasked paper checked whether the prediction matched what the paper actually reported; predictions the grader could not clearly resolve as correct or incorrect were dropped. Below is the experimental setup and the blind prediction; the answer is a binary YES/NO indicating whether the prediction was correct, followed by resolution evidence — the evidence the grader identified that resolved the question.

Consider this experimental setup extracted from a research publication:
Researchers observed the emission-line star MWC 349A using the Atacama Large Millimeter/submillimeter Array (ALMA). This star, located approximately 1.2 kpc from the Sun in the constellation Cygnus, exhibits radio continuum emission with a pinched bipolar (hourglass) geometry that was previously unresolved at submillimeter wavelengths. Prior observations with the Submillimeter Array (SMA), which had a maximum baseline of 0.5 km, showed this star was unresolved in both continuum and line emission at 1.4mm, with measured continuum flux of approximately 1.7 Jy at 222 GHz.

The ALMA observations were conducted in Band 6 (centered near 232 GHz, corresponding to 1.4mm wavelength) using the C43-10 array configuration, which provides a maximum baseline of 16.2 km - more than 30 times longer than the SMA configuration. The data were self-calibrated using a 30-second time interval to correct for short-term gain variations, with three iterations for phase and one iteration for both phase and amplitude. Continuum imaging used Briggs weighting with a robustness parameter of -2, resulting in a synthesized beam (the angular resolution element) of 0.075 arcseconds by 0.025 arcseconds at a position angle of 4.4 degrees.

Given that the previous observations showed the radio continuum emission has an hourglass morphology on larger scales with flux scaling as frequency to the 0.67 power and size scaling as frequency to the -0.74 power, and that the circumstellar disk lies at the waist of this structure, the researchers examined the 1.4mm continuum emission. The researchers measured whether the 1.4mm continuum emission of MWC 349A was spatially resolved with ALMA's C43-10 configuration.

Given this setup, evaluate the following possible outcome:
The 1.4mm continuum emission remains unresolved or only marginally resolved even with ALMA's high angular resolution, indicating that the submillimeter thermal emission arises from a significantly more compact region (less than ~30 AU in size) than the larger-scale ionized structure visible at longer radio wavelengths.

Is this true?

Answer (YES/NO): NO